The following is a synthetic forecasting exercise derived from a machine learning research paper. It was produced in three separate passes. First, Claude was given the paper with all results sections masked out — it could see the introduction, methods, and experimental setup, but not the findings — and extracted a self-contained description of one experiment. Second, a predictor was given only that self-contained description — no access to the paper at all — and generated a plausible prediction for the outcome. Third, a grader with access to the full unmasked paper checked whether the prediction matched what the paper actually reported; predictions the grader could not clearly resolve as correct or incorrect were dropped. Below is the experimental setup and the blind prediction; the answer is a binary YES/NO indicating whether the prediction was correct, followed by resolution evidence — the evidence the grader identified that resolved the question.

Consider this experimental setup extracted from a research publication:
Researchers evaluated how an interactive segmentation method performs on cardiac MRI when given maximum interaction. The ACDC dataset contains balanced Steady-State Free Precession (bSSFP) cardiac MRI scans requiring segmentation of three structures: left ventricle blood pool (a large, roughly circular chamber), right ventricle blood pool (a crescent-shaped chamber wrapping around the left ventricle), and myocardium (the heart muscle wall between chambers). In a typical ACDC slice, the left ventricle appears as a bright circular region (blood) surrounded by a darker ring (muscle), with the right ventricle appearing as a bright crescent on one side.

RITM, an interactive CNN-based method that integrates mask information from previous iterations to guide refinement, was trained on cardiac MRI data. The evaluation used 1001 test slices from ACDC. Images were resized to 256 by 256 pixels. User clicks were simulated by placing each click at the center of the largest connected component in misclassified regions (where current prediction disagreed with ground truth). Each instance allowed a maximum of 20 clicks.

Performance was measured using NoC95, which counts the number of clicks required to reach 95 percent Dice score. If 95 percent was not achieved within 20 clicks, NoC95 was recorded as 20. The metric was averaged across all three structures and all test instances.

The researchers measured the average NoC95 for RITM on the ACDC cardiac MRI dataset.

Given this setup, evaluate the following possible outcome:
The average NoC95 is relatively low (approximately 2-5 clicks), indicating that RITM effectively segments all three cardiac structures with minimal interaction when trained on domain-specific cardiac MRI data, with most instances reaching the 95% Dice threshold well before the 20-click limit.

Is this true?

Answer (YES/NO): NO